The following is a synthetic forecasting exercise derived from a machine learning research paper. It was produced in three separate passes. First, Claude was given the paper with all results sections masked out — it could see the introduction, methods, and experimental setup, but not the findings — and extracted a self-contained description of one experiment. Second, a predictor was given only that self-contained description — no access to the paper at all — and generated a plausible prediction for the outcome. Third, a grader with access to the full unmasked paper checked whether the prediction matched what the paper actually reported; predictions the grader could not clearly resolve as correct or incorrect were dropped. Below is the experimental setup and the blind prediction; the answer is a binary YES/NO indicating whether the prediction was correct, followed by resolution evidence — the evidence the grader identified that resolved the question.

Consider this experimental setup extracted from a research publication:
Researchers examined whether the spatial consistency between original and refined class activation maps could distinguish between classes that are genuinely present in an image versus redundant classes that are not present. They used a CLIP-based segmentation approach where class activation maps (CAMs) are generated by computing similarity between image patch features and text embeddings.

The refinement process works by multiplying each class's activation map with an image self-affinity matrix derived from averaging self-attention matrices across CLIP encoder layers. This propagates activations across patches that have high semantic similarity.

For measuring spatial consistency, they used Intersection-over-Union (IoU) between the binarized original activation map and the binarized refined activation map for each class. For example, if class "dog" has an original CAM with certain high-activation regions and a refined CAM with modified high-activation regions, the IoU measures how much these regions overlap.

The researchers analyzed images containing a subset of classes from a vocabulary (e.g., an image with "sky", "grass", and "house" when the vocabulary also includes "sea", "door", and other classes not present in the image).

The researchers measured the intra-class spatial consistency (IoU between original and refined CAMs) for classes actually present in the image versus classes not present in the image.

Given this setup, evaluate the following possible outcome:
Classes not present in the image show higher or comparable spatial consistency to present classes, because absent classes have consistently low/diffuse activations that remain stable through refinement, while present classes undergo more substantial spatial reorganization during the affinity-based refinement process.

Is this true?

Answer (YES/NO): NO